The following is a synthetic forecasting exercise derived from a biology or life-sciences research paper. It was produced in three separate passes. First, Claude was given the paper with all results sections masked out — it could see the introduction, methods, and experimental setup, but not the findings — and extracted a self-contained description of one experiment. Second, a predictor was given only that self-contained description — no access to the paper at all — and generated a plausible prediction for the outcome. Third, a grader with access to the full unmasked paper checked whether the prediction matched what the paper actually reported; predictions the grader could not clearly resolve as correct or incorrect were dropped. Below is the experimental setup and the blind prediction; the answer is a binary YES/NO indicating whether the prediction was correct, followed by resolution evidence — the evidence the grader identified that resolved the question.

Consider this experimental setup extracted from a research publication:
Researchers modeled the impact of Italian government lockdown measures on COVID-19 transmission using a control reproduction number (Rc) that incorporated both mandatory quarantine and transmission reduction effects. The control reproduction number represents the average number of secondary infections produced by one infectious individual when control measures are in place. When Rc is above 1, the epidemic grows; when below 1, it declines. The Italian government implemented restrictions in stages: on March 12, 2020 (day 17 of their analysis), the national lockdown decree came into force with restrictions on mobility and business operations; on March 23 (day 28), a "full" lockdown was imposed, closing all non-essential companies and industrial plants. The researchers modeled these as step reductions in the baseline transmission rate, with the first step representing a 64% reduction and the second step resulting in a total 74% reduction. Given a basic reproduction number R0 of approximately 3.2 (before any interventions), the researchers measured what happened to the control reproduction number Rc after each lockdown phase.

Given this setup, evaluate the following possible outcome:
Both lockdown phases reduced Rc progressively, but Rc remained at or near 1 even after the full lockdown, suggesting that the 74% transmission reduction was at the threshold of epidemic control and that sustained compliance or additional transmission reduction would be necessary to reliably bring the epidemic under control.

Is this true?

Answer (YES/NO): NO